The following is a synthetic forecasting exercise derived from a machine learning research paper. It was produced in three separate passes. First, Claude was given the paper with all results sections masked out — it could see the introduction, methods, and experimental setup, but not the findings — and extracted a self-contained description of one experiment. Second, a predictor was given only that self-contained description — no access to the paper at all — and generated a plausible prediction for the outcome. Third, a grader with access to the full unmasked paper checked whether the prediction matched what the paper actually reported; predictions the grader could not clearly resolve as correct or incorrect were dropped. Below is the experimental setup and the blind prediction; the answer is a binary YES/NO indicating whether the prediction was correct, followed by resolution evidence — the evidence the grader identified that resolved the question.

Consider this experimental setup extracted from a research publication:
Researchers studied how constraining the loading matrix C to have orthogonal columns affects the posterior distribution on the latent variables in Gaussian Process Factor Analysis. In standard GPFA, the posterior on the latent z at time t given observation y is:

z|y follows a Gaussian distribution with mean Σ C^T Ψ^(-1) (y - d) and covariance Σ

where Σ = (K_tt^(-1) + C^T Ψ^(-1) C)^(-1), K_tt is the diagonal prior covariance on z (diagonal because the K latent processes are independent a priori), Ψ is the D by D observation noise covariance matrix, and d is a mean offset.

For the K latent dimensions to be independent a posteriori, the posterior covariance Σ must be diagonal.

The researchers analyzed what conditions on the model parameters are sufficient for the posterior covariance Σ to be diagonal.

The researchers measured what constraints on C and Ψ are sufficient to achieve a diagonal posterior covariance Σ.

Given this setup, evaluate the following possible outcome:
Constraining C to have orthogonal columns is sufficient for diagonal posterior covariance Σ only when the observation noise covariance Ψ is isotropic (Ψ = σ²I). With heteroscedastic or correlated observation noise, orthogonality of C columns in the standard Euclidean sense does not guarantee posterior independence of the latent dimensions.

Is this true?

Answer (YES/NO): YES